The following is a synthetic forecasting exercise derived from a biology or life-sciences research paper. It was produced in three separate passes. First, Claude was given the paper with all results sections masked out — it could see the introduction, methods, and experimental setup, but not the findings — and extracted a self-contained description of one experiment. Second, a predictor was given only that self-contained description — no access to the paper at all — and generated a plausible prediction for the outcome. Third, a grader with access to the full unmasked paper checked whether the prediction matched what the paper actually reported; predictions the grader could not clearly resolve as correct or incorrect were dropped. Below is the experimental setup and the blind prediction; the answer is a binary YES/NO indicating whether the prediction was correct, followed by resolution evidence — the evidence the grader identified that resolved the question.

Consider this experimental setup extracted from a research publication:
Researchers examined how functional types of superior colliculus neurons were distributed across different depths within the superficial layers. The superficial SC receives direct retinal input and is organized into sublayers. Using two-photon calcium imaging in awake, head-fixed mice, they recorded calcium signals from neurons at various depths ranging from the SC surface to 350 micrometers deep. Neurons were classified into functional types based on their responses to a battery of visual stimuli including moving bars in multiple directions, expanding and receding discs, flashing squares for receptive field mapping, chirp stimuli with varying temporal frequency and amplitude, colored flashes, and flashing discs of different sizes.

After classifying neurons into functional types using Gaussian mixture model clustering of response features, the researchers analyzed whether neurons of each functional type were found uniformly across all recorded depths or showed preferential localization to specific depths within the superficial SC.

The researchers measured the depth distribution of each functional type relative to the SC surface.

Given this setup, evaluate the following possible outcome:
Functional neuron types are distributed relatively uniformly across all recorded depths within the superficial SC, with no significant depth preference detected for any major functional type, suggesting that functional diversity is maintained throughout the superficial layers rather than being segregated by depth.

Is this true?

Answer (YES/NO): NO